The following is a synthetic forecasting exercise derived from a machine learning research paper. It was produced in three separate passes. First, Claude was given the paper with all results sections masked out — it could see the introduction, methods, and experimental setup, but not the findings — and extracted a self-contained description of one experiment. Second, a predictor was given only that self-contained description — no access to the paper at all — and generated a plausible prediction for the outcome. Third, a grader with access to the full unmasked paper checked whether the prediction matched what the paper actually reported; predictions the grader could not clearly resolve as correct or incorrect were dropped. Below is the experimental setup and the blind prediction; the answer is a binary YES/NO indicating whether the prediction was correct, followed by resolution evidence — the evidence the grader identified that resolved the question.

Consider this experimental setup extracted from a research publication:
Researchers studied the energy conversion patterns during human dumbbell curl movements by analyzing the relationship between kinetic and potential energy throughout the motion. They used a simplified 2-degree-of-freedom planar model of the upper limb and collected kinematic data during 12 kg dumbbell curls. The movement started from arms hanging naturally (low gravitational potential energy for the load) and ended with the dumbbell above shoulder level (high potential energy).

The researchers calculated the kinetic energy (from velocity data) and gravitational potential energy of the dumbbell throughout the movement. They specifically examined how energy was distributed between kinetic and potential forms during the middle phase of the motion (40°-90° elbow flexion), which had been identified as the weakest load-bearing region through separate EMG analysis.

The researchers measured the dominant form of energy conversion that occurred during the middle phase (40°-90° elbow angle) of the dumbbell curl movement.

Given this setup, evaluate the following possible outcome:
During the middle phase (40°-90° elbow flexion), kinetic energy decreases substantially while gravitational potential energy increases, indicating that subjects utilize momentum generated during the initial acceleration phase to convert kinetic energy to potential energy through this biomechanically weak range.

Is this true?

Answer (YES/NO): YES